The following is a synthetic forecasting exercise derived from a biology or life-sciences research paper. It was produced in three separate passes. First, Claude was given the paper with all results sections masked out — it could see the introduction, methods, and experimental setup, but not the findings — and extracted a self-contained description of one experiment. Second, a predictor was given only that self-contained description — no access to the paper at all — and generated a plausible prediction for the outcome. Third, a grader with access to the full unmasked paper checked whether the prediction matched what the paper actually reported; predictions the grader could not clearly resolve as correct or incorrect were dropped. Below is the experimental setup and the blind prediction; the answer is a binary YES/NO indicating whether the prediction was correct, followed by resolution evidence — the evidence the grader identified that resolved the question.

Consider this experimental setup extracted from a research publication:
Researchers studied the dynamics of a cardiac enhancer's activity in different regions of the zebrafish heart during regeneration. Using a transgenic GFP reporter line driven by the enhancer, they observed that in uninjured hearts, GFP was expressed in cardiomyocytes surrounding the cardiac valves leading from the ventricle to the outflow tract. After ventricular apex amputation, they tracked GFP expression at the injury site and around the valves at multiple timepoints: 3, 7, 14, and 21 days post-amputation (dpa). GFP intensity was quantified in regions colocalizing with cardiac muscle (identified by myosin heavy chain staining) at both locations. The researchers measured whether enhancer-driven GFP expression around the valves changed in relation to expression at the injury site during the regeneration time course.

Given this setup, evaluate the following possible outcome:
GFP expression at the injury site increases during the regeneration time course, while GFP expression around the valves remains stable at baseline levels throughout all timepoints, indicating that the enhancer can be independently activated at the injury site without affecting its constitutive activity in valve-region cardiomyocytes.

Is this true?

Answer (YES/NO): NO